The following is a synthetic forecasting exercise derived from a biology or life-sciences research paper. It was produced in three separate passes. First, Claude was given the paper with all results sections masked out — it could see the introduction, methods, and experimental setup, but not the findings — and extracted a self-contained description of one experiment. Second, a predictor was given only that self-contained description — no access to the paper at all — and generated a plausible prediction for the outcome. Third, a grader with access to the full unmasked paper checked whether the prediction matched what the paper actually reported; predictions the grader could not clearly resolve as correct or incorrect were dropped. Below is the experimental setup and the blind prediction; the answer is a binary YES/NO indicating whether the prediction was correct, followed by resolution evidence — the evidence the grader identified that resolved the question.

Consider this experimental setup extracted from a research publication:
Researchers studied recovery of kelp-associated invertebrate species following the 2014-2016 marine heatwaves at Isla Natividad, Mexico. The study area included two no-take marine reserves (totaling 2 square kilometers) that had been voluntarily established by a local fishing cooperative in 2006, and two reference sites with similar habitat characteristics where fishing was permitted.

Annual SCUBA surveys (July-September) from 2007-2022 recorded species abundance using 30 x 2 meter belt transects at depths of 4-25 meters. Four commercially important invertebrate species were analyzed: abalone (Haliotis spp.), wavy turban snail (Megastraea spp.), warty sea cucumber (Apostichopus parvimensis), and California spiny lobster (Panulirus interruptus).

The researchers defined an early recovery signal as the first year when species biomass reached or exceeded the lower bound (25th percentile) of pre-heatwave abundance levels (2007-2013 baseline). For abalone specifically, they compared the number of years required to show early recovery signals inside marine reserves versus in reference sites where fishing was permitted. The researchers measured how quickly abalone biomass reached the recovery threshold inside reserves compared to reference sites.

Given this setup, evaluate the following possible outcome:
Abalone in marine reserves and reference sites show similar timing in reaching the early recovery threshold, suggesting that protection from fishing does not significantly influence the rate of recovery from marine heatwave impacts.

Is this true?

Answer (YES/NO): NO